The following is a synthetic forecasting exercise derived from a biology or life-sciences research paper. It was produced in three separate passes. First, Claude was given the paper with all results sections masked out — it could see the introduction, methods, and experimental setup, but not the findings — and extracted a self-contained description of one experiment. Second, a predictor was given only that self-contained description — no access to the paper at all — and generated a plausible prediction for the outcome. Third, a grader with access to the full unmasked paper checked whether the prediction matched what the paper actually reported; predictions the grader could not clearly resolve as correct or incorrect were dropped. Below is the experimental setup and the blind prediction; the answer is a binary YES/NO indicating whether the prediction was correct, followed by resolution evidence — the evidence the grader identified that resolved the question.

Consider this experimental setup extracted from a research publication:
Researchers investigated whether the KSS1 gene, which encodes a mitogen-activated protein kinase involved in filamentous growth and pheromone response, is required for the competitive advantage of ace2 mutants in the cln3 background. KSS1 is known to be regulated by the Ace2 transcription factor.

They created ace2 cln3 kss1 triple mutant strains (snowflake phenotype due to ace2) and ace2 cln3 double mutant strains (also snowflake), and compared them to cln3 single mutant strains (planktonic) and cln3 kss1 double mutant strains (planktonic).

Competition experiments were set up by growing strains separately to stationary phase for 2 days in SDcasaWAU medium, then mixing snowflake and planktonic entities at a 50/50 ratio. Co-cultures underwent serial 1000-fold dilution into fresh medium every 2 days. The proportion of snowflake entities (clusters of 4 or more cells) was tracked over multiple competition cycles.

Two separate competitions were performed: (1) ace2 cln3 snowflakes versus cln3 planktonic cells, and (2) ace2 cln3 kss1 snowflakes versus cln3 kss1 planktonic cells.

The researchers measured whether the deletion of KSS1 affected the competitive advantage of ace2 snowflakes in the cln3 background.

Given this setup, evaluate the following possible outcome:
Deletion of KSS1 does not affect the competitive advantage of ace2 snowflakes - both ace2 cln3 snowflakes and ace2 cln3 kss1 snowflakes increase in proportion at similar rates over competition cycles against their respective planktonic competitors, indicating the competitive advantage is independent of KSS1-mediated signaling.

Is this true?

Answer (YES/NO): NO